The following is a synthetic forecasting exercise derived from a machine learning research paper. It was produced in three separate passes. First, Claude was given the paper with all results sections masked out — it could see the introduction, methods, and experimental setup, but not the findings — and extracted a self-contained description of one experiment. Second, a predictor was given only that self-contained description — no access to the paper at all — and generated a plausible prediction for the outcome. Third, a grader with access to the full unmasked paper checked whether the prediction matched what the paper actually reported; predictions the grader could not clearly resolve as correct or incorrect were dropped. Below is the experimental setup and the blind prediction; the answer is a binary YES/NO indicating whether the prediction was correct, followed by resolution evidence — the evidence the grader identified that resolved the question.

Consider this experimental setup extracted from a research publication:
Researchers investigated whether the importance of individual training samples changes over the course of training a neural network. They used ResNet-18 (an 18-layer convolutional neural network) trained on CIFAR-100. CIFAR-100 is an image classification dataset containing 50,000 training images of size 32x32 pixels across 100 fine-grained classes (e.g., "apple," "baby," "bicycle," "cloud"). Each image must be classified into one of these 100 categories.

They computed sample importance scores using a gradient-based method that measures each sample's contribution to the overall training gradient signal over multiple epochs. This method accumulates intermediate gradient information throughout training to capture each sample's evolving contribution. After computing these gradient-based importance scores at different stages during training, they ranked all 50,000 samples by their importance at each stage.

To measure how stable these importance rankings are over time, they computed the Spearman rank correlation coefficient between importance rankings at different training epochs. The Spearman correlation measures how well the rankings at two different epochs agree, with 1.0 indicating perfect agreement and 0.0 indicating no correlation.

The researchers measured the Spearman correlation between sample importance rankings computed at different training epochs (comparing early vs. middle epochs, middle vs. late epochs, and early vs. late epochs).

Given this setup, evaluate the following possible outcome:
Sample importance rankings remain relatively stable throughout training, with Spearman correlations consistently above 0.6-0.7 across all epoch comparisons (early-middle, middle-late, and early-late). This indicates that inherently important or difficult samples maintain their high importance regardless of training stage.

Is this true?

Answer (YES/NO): NO